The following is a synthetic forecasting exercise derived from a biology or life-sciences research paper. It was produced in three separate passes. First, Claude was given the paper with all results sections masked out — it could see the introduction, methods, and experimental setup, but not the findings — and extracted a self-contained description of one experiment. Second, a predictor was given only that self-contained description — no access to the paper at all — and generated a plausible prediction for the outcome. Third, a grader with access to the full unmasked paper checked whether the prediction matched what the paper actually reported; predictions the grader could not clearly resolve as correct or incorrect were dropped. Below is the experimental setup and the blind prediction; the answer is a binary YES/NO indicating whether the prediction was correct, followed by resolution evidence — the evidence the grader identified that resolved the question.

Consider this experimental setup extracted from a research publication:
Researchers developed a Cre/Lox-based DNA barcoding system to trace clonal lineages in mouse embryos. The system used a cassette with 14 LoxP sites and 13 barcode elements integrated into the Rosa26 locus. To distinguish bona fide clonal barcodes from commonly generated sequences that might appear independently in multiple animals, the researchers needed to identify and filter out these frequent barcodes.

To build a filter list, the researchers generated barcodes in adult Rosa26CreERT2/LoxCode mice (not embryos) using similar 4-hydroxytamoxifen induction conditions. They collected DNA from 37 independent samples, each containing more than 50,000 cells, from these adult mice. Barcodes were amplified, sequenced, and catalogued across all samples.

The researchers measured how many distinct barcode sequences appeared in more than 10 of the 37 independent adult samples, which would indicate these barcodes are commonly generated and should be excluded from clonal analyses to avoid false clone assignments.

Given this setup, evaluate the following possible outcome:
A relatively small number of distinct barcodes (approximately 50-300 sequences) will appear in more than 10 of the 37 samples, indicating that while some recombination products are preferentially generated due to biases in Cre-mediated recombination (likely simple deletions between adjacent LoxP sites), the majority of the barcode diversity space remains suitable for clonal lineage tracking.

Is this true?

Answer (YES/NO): NO